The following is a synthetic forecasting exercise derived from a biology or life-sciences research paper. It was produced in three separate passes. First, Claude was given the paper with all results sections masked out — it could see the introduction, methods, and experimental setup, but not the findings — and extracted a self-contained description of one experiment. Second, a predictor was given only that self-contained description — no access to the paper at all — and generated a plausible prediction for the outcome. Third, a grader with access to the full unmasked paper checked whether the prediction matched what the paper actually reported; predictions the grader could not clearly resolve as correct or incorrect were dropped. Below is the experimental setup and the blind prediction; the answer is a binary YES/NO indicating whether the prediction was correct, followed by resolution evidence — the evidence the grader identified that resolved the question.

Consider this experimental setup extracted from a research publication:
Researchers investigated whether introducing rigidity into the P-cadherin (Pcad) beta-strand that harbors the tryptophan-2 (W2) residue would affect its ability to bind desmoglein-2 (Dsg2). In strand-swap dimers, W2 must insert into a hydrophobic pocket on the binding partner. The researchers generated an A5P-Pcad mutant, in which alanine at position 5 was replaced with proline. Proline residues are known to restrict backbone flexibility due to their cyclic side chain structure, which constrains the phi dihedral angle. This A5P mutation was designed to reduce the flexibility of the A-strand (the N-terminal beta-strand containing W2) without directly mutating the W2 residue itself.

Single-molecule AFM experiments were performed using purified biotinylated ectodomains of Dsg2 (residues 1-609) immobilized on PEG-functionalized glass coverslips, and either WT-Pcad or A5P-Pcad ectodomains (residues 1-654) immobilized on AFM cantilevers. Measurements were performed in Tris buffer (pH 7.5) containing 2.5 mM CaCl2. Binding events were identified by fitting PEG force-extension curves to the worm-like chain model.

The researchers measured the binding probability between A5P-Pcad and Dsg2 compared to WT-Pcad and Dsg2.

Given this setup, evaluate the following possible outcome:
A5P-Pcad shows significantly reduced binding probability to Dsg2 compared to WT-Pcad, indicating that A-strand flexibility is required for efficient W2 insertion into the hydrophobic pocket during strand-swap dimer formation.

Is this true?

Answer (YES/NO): YES